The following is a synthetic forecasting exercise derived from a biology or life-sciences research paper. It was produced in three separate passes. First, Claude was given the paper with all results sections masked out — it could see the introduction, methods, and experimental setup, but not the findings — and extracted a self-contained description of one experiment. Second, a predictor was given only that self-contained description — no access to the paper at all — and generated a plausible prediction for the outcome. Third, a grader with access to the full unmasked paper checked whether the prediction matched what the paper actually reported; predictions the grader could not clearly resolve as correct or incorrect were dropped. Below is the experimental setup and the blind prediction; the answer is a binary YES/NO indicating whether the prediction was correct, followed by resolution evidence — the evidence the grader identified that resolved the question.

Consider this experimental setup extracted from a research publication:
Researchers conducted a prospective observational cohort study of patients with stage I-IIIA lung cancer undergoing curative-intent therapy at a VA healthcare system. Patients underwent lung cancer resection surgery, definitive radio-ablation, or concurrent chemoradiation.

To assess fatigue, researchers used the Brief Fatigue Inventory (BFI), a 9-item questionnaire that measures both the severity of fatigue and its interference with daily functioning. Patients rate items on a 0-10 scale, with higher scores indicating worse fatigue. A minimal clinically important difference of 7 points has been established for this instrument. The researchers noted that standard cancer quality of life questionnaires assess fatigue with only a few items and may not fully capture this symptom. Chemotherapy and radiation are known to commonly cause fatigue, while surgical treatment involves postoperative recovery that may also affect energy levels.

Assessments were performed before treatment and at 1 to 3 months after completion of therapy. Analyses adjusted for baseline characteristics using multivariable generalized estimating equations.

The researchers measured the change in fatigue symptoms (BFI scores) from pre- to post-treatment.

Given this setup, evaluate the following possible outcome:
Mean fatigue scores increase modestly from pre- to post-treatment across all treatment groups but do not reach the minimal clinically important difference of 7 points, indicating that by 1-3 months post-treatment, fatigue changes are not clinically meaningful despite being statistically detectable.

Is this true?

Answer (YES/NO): NO